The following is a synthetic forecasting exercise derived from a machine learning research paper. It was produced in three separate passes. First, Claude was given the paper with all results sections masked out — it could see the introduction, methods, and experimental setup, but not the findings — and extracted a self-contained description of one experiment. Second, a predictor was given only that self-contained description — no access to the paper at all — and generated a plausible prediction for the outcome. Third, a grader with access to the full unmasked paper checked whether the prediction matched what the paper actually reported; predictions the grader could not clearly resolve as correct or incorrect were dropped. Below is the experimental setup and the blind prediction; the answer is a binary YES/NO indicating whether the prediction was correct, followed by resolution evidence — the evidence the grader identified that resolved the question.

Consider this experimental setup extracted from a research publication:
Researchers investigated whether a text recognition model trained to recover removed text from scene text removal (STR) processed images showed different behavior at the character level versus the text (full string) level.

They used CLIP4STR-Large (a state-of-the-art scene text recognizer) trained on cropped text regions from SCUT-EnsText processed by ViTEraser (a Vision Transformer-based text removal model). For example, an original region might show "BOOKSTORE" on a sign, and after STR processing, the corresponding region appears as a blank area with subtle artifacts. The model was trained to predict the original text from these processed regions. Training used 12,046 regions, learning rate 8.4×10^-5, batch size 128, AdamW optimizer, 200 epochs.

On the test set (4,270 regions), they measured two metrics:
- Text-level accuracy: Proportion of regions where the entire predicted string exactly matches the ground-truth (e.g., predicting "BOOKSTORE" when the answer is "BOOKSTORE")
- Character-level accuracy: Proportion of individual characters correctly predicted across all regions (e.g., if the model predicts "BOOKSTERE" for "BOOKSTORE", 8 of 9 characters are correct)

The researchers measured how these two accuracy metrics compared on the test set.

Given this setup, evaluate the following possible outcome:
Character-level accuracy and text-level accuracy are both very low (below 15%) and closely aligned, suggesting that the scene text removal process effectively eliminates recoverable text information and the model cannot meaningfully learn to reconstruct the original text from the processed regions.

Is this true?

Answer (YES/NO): NO